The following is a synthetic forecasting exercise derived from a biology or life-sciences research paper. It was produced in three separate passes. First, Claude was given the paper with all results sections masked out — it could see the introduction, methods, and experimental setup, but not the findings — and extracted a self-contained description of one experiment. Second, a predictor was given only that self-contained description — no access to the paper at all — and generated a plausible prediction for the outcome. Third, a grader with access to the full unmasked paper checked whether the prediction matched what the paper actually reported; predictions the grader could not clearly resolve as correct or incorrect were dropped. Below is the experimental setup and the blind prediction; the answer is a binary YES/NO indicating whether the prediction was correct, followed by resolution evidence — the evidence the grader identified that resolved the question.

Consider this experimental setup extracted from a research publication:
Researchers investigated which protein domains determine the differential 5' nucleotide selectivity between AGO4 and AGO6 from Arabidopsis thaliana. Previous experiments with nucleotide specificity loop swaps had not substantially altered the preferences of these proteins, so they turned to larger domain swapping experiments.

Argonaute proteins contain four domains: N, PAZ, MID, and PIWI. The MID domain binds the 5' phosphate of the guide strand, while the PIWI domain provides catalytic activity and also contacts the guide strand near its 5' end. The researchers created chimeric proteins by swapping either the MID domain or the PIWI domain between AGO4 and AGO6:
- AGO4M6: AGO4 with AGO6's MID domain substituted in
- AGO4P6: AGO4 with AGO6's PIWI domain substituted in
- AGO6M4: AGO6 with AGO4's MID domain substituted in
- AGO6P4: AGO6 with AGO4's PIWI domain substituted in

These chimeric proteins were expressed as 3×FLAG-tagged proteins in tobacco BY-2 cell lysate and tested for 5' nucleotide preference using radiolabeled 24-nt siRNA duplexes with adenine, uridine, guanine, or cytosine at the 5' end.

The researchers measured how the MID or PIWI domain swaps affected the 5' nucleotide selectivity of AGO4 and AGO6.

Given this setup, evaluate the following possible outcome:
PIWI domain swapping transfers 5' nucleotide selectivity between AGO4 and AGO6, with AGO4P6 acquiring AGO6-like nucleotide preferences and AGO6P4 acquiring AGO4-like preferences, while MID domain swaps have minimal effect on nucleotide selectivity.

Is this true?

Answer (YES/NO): NO